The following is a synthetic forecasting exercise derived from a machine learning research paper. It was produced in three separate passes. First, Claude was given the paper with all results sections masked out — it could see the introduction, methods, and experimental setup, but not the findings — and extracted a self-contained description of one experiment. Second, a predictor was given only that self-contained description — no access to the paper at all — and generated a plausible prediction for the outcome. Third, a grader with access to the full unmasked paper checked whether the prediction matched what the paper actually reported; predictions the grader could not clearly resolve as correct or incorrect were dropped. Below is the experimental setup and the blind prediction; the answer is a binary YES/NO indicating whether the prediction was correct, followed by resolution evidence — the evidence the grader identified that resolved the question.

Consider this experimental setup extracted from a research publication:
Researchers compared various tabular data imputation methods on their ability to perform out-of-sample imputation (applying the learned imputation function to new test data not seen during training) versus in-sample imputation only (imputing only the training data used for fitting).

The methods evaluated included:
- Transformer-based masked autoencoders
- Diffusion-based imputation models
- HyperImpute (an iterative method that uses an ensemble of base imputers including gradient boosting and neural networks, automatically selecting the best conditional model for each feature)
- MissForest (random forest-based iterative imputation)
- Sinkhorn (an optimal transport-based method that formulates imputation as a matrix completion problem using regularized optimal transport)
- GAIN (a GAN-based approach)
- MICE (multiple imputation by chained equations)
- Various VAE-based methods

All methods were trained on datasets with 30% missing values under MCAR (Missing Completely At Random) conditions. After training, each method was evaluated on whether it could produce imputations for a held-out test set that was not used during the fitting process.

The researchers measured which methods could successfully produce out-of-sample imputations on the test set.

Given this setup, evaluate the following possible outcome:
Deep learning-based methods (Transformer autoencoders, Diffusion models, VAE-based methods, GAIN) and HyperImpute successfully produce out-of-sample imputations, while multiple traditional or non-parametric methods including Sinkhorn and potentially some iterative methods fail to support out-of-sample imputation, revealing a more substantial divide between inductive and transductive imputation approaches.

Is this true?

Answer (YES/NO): NO